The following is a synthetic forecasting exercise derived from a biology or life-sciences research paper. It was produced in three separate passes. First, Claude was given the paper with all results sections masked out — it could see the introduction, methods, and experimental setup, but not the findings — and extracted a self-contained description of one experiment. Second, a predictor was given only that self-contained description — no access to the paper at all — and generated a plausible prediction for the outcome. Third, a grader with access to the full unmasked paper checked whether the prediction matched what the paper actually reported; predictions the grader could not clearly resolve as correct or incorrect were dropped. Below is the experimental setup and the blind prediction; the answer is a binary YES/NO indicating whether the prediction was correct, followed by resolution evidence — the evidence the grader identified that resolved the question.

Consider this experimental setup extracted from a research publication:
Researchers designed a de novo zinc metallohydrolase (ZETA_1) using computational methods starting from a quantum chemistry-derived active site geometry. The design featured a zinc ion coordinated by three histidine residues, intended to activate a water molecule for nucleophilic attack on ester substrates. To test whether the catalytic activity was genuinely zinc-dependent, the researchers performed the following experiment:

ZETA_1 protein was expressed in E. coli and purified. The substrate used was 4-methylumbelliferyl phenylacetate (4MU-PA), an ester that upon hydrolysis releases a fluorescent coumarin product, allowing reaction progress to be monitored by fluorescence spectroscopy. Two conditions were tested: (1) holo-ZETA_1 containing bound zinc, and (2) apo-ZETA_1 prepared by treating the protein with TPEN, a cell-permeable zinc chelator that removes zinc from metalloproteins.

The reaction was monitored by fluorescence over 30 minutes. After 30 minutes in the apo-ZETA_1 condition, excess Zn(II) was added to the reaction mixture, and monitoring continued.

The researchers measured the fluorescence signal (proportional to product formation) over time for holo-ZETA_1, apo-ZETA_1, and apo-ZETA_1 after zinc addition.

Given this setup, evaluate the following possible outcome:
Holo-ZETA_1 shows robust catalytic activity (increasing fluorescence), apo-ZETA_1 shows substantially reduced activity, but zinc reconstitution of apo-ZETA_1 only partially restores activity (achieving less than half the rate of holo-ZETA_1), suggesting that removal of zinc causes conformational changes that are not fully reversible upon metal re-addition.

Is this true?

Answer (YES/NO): NO